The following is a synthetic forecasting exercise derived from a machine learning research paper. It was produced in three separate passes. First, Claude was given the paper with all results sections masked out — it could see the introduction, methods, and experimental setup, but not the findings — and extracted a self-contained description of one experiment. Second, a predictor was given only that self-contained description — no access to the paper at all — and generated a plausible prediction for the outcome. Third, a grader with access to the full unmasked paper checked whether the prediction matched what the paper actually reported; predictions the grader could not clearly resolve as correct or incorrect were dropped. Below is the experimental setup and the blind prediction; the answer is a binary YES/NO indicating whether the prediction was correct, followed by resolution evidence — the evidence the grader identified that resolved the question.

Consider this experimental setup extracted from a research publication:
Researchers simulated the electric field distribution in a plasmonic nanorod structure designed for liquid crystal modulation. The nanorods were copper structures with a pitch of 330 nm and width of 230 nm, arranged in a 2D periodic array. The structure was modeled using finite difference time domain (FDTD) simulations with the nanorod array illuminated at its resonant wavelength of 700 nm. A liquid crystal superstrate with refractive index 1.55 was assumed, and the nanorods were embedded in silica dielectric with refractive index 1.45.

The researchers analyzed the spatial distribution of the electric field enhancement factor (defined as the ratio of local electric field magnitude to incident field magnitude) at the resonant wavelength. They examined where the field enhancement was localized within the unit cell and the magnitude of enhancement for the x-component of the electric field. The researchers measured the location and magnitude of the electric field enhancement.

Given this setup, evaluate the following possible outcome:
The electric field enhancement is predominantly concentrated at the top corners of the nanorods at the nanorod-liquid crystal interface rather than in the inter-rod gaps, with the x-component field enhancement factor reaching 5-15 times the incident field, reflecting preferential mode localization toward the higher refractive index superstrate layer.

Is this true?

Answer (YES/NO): NO